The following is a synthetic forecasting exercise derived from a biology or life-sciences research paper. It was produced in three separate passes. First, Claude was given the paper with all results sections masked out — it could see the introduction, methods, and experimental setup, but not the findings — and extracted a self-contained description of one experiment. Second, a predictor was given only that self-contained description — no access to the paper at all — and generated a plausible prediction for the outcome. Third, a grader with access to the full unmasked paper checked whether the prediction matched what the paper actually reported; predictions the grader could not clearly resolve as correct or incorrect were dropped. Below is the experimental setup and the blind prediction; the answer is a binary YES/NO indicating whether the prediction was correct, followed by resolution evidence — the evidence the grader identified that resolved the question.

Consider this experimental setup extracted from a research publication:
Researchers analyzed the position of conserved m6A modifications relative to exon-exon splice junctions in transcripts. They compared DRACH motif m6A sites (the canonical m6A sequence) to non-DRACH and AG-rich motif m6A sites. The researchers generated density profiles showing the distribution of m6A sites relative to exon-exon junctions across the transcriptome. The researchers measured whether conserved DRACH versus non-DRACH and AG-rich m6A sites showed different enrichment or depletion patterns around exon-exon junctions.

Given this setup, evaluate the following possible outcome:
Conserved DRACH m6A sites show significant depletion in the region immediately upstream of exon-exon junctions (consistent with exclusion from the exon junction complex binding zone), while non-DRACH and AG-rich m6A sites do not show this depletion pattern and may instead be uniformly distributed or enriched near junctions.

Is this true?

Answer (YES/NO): YES